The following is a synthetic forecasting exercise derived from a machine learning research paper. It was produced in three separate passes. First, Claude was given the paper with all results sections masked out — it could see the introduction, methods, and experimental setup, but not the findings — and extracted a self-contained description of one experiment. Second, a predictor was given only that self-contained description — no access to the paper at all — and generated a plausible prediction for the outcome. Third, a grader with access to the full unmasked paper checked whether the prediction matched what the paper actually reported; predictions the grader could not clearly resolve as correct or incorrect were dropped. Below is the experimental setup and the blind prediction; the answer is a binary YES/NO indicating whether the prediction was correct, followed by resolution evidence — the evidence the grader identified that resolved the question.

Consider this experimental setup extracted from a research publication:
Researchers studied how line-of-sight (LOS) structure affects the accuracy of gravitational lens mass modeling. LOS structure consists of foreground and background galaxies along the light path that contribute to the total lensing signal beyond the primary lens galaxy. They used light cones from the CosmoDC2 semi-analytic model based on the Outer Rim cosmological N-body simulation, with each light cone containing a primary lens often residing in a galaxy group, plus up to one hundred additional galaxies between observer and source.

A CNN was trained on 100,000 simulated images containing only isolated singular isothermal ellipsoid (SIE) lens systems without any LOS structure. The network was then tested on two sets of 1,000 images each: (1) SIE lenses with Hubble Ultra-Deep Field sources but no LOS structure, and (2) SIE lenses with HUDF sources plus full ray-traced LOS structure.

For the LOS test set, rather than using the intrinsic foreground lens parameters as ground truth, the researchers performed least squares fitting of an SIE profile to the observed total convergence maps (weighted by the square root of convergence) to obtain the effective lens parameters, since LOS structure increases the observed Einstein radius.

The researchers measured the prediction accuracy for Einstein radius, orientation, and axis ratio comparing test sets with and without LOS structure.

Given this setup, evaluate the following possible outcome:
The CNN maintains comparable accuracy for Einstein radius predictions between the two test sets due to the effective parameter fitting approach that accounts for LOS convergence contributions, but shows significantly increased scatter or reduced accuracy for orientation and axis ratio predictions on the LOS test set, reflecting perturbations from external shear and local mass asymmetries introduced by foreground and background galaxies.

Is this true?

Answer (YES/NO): NO